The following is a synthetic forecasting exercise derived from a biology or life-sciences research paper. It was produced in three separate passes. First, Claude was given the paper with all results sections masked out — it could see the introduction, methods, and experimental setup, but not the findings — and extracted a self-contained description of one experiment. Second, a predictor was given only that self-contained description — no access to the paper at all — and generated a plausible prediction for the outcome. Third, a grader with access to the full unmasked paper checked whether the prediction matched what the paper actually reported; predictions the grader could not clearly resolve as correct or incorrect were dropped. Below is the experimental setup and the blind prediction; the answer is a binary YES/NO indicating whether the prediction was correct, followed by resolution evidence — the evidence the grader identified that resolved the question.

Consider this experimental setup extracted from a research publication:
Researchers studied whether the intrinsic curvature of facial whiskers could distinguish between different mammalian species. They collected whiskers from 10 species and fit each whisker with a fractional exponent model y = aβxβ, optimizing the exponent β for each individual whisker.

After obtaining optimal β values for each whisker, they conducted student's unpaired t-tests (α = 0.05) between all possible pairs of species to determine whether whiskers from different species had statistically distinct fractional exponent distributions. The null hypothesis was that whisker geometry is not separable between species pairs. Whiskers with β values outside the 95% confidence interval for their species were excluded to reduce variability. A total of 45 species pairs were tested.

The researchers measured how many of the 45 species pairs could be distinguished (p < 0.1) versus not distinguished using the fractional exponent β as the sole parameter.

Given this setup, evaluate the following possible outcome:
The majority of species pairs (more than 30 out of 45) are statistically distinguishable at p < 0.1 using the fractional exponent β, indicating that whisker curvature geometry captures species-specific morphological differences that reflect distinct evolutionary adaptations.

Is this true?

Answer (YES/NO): YES